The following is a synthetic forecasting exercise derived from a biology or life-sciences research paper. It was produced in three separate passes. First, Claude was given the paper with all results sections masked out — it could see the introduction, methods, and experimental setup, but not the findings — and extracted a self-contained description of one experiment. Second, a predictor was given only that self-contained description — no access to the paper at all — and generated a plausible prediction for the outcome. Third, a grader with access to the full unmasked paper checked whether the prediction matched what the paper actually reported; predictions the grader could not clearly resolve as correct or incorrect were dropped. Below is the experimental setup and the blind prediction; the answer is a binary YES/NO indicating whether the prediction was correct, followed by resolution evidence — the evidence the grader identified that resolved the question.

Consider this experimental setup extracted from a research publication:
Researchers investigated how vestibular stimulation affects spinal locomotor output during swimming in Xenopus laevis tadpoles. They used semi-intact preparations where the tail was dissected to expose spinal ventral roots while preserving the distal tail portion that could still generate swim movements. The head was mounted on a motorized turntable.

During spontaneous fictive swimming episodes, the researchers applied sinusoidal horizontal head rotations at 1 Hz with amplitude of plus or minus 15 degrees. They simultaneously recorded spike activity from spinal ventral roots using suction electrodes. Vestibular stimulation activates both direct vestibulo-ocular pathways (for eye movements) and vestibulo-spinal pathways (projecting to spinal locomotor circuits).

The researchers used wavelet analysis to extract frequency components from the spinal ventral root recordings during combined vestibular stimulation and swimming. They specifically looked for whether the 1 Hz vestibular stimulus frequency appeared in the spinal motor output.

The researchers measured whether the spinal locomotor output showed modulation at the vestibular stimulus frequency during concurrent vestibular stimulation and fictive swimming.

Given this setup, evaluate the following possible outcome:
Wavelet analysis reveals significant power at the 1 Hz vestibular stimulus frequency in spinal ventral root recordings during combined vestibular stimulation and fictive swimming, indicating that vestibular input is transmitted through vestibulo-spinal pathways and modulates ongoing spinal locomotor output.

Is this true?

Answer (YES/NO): NO